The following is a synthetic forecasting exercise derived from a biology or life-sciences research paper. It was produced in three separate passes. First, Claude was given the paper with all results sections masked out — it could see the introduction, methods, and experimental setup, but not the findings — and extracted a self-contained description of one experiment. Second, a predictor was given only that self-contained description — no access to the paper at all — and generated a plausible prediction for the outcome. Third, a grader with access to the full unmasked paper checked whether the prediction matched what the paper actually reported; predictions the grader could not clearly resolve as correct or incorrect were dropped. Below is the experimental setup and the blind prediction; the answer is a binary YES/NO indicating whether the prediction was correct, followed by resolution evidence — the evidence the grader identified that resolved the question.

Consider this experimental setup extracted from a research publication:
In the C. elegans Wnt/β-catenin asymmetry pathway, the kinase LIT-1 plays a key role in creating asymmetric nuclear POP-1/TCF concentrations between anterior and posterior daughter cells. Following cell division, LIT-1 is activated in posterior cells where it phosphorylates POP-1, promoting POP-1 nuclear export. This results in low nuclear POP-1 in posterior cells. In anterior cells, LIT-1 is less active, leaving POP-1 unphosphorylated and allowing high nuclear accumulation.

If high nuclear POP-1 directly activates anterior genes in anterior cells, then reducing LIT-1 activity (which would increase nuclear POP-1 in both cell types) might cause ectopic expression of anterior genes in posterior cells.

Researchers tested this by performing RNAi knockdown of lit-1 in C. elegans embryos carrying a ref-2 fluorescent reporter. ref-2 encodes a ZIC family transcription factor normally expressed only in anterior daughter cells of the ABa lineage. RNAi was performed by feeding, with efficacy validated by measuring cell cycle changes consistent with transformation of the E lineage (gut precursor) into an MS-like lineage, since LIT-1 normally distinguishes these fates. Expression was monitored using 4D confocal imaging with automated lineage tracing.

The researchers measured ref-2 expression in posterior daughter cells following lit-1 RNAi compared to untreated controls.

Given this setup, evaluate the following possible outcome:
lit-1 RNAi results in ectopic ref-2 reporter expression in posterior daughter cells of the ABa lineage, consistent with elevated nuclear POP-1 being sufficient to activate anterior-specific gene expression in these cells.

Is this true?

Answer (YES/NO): YES